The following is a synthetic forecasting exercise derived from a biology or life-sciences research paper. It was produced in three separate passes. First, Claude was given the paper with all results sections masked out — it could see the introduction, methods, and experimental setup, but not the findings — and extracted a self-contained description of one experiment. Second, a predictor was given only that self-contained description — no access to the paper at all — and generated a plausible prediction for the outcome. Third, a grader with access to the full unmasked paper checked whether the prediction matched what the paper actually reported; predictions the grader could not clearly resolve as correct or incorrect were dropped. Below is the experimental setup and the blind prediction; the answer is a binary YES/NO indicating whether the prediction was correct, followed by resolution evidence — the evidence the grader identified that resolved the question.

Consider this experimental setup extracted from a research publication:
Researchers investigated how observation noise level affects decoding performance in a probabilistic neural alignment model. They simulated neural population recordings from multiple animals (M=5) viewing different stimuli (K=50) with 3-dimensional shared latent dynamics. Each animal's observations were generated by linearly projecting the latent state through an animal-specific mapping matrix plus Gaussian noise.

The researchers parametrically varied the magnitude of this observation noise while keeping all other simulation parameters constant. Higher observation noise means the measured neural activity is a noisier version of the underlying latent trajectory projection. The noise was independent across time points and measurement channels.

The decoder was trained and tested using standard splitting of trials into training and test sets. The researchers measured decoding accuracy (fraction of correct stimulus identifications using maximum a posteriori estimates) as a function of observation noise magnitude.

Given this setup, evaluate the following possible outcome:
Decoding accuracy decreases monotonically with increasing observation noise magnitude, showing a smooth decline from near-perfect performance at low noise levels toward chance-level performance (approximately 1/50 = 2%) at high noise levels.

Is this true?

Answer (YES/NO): NO